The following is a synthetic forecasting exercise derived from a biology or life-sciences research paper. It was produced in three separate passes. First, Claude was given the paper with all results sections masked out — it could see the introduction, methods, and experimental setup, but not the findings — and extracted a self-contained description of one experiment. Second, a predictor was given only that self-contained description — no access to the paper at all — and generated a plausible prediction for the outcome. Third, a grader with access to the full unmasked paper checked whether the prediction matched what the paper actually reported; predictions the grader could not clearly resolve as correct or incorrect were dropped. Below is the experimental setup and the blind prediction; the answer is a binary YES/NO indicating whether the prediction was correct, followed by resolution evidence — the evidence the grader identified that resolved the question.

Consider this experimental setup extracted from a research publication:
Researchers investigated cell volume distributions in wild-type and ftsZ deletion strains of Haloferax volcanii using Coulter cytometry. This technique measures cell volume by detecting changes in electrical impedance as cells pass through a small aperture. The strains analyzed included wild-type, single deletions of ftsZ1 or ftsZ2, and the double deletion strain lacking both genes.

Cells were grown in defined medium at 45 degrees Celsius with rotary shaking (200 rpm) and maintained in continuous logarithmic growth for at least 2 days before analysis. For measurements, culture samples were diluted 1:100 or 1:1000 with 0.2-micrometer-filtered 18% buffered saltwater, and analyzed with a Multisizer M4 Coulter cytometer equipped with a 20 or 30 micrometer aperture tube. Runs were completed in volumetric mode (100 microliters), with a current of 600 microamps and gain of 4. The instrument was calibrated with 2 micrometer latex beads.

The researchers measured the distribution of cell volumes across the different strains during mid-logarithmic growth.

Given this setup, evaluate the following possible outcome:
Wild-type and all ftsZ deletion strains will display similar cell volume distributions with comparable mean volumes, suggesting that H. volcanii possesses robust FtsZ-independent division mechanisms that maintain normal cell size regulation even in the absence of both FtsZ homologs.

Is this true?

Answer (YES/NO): NO